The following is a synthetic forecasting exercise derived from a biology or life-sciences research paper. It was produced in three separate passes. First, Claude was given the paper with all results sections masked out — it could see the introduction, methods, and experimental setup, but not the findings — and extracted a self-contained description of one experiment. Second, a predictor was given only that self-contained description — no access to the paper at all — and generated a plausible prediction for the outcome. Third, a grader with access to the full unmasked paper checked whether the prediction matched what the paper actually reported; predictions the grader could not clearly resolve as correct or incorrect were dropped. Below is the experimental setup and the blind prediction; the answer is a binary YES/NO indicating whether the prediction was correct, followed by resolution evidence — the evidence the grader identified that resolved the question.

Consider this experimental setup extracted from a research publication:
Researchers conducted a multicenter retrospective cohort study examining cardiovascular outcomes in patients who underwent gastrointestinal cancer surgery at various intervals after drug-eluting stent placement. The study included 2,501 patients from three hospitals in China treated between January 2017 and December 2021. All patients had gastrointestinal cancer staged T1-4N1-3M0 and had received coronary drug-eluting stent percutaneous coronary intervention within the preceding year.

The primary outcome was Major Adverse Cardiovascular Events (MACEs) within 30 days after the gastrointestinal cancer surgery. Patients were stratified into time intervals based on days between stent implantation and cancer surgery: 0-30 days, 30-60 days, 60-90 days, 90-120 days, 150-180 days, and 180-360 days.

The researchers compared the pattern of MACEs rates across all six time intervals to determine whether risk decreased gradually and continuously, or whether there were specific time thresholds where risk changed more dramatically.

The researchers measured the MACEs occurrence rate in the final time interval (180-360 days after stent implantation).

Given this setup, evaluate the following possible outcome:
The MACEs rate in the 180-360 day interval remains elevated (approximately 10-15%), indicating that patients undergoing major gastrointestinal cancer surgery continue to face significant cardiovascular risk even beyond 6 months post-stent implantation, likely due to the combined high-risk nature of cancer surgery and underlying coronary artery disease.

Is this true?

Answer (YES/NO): NO